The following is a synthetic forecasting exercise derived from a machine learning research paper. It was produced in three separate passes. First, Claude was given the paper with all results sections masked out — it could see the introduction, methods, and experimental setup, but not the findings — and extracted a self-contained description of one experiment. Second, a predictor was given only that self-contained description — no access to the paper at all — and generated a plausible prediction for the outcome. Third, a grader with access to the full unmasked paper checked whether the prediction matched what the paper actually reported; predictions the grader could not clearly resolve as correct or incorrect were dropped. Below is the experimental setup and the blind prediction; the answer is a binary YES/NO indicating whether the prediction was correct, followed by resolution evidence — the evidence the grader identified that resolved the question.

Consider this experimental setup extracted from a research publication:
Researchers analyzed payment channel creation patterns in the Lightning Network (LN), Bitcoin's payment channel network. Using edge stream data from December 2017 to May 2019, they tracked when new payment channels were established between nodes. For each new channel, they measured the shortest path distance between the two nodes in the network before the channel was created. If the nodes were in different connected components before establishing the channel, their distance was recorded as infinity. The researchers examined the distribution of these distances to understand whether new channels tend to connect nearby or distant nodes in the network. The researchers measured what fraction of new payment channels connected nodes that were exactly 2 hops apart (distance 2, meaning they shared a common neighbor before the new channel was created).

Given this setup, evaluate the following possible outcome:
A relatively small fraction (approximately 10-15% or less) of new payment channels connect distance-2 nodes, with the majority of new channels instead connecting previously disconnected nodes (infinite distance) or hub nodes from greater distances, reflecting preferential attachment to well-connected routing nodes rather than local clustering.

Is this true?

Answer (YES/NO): NO